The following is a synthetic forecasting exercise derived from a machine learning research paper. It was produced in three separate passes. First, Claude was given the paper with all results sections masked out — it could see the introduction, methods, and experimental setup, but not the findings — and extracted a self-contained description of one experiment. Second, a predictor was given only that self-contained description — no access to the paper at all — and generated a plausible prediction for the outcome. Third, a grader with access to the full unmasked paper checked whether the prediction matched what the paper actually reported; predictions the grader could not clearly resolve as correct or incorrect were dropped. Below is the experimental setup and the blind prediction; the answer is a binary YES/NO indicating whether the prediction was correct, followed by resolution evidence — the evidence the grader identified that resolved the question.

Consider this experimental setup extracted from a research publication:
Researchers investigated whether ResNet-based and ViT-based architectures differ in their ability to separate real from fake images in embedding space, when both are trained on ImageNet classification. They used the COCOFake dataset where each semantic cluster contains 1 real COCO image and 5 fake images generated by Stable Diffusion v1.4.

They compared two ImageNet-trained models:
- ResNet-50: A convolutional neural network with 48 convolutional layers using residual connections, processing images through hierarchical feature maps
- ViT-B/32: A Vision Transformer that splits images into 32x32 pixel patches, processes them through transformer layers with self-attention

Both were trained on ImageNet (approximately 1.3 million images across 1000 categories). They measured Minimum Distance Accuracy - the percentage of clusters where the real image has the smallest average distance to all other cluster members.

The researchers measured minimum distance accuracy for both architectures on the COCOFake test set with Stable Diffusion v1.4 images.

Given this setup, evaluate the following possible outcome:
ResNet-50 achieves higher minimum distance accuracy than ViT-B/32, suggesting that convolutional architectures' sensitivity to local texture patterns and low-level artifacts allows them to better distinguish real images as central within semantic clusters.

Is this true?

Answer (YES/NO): YES